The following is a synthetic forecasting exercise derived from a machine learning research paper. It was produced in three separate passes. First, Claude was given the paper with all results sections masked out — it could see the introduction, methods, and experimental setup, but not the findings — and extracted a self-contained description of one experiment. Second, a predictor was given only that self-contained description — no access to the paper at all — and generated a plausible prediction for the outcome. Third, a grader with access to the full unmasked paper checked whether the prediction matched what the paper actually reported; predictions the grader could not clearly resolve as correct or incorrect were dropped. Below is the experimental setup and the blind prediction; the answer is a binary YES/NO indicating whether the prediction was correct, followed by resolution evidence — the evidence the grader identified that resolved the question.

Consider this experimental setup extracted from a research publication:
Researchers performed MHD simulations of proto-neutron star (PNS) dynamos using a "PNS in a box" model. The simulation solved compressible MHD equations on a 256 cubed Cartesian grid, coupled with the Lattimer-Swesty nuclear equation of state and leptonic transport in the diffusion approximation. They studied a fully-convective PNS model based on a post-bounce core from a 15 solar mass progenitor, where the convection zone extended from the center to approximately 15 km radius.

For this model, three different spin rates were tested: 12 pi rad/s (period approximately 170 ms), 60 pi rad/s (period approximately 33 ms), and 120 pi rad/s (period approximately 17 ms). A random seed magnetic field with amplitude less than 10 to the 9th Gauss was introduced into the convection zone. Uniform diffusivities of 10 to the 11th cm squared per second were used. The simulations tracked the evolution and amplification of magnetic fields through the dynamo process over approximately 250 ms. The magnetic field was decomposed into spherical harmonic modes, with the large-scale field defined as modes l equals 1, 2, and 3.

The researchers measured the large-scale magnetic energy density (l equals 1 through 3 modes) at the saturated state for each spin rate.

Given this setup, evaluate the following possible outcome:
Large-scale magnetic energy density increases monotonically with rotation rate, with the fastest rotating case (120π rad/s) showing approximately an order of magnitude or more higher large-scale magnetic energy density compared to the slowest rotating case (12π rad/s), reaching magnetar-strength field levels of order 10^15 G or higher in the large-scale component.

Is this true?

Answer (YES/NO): NO